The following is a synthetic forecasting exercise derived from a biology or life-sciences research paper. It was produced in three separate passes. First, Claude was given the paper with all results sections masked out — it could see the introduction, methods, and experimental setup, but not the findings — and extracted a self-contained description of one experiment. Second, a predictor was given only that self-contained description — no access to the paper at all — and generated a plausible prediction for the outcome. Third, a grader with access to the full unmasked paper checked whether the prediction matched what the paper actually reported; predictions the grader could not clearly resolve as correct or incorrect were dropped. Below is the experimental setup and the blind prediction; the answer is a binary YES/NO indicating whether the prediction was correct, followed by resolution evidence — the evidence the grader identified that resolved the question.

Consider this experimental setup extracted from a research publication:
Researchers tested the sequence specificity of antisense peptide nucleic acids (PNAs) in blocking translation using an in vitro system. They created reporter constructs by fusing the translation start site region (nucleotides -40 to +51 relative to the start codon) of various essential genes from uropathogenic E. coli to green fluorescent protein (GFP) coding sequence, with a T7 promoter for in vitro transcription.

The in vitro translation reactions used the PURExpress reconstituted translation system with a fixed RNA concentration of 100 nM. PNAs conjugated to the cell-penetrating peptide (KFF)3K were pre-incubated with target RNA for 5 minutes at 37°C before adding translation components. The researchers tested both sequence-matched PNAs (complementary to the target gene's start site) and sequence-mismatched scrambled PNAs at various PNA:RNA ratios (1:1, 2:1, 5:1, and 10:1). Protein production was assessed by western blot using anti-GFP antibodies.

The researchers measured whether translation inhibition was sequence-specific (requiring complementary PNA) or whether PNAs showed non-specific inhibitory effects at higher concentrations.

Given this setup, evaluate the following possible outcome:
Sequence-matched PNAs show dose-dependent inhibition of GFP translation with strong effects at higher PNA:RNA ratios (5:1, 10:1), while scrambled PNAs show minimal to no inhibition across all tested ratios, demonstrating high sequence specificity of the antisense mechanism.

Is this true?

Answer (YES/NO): NO